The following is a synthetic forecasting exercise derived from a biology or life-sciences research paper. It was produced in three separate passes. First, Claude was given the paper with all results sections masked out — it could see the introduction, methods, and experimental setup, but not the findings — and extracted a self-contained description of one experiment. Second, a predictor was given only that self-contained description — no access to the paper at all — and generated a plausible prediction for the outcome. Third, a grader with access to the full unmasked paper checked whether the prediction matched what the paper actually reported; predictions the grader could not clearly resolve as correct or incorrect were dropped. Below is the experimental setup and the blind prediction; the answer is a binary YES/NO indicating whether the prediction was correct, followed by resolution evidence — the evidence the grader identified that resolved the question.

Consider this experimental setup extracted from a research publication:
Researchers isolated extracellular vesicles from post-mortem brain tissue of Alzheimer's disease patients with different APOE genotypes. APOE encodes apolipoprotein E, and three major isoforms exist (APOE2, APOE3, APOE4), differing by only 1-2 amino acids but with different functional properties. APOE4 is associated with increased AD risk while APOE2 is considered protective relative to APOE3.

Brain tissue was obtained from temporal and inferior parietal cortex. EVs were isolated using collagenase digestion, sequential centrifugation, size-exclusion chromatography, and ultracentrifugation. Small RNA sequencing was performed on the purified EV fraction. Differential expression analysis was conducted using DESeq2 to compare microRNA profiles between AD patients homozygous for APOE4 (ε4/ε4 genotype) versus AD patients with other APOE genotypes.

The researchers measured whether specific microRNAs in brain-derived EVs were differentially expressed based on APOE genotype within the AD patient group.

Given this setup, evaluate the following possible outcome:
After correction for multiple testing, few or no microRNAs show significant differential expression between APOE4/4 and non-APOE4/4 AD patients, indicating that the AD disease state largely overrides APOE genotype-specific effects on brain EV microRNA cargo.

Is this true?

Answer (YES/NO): YES